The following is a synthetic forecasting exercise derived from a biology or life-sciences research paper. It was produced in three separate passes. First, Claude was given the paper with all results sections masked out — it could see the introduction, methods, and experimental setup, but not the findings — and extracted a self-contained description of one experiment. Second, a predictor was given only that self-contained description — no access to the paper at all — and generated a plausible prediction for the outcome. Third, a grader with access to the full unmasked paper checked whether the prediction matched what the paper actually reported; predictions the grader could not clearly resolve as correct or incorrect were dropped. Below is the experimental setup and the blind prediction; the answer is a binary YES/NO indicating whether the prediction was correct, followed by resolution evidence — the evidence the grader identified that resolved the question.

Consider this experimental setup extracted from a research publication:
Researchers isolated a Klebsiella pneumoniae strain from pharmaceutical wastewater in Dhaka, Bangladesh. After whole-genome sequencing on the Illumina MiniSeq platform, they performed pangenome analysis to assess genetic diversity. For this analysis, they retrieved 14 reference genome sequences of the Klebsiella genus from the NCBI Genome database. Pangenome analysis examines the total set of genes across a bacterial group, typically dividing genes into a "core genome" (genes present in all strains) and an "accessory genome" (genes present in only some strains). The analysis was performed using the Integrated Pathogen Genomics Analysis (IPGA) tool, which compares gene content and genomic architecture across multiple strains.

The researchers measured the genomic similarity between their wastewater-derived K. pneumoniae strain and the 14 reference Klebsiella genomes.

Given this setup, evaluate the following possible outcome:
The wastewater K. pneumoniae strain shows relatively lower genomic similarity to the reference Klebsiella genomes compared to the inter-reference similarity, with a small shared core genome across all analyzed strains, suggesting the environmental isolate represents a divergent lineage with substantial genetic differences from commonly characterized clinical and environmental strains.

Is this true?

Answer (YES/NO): NO